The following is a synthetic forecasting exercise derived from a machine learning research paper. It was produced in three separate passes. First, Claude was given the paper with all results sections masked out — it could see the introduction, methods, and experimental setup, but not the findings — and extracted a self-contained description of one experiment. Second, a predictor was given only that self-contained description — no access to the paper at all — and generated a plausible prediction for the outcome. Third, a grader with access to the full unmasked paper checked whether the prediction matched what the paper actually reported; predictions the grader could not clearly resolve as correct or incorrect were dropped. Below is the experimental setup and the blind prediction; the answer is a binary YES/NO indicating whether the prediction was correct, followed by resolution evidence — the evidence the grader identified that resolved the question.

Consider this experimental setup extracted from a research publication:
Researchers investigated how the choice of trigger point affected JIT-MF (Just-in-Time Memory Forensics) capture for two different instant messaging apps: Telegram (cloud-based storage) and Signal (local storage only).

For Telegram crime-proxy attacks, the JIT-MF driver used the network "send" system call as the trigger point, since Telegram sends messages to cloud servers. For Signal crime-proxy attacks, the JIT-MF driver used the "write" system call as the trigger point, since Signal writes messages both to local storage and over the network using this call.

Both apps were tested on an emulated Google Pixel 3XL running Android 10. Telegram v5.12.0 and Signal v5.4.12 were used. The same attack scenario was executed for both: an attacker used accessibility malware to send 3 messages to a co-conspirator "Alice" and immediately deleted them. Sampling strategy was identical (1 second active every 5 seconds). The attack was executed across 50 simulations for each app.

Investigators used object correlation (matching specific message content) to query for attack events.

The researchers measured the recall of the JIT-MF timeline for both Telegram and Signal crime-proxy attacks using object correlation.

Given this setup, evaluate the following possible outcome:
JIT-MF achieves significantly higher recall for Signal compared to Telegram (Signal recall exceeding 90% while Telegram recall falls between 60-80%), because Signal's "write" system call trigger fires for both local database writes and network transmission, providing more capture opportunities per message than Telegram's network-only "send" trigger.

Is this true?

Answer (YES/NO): NO